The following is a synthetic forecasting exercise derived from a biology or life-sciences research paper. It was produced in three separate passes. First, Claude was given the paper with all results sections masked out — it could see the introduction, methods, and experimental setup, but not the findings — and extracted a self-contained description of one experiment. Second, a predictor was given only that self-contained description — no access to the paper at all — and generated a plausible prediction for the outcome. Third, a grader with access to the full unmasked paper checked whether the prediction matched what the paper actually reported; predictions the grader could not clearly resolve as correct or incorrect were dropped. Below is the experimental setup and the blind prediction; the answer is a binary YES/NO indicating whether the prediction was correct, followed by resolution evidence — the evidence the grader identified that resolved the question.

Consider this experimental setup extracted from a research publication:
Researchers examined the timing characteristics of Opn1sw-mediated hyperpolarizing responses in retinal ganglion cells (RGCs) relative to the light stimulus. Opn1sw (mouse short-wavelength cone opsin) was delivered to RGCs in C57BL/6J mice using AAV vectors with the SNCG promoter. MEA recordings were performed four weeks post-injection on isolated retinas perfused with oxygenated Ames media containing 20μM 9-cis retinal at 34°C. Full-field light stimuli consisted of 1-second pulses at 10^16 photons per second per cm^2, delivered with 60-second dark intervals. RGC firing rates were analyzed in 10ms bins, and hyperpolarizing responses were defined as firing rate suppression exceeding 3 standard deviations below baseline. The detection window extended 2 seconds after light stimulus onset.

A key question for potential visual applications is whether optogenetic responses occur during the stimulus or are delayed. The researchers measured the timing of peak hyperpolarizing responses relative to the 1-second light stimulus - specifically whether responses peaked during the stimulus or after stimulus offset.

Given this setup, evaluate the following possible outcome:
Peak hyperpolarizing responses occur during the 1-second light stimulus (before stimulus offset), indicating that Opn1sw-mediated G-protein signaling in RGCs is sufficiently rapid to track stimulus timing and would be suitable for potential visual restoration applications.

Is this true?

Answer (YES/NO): NO